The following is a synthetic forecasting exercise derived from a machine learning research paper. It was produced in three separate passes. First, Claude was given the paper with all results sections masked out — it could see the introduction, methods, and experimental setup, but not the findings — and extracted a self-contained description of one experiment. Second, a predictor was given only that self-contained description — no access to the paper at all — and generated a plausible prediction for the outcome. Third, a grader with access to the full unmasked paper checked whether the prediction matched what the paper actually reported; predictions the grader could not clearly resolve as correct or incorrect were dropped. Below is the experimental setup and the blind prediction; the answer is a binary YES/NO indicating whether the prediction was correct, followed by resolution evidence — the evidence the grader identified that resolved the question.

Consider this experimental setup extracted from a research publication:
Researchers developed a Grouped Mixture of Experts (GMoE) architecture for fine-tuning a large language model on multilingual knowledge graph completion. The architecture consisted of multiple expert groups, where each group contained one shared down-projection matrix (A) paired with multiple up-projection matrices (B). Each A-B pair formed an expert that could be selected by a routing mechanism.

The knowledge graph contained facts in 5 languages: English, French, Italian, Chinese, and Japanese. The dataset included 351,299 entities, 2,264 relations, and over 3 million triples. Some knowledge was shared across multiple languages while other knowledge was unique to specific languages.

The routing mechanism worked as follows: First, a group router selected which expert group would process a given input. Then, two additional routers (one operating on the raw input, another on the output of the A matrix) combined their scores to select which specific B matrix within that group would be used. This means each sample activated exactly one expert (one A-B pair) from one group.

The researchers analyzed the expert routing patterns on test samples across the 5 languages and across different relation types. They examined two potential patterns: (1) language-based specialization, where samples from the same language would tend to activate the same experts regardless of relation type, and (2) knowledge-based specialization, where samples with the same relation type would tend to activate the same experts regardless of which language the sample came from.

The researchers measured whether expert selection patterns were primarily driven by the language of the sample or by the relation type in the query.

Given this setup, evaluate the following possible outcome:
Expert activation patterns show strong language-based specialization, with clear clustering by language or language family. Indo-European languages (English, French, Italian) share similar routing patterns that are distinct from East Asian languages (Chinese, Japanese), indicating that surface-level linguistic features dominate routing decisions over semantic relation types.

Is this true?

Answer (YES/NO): NO